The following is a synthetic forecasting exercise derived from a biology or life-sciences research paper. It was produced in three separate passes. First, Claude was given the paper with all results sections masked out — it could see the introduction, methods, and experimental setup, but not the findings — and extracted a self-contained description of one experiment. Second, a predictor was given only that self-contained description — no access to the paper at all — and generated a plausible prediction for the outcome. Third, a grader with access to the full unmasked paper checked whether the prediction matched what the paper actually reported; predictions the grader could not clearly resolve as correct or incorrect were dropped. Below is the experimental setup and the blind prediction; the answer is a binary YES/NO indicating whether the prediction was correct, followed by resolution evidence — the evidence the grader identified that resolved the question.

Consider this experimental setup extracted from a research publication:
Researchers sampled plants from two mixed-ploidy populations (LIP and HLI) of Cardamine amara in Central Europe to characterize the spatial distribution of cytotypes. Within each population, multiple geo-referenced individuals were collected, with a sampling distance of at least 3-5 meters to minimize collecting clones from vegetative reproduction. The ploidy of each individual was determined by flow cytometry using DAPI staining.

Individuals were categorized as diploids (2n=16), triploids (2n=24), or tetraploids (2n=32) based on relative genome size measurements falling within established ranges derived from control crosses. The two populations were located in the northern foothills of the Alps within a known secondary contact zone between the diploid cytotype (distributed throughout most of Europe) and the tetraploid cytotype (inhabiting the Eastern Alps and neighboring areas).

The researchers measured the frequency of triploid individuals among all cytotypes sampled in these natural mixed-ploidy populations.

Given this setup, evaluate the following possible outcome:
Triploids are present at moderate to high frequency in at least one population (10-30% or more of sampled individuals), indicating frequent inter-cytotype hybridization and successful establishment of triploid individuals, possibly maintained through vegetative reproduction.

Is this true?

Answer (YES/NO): NO